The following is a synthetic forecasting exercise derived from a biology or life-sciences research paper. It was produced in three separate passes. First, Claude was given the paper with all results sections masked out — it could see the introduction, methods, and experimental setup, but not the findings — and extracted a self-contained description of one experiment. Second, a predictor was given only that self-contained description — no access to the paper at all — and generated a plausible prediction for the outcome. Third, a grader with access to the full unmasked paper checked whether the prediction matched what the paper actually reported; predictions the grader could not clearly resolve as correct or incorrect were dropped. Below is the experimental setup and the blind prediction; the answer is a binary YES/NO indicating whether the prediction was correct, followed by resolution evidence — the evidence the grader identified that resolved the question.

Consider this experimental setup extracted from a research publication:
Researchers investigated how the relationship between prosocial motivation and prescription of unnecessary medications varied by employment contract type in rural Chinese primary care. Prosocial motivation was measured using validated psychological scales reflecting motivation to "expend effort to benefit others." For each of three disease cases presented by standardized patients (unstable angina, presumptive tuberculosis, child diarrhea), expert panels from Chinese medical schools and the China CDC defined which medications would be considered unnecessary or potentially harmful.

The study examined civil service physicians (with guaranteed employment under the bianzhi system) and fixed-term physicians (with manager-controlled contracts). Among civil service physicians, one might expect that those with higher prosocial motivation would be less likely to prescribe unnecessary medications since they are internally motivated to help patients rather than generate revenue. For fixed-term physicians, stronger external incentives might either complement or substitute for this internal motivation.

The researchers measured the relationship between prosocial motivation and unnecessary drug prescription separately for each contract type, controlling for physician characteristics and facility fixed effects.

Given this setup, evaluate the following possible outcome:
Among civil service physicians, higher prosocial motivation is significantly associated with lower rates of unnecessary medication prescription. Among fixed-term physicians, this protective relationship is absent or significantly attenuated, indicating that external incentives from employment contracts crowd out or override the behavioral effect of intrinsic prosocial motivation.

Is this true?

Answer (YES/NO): YES